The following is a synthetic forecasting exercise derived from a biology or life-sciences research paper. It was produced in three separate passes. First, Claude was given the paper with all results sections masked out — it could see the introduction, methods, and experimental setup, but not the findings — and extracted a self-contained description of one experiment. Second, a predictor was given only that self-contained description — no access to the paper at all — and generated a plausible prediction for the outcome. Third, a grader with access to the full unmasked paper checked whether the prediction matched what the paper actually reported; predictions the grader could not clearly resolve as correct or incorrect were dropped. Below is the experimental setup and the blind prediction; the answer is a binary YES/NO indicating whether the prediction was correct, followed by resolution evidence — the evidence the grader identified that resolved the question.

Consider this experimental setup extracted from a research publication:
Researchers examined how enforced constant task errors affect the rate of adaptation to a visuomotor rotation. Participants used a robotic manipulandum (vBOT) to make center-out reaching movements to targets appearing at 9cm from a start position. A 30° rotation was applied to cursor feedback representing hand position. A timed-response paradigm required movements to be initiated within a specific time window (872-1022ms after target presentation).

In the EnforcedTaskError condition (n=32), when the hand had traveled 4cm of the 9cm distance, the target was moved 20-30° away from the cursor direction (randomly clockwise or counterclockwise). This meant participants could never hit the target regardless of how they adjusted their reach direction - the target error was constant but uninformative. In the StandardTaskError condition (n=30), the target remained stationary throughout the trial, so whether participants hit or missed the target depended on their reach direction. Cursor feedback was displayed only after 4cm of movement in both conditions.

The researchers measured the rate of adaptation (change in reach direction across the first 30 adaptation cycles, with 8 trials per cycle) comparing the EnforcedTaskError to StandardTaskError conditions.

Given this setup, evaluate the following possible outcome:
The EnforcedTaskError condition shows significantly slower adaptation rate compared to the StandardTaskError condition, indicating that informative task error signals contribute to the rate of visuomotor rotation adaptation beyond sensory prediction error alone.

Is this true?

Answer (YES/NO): YES